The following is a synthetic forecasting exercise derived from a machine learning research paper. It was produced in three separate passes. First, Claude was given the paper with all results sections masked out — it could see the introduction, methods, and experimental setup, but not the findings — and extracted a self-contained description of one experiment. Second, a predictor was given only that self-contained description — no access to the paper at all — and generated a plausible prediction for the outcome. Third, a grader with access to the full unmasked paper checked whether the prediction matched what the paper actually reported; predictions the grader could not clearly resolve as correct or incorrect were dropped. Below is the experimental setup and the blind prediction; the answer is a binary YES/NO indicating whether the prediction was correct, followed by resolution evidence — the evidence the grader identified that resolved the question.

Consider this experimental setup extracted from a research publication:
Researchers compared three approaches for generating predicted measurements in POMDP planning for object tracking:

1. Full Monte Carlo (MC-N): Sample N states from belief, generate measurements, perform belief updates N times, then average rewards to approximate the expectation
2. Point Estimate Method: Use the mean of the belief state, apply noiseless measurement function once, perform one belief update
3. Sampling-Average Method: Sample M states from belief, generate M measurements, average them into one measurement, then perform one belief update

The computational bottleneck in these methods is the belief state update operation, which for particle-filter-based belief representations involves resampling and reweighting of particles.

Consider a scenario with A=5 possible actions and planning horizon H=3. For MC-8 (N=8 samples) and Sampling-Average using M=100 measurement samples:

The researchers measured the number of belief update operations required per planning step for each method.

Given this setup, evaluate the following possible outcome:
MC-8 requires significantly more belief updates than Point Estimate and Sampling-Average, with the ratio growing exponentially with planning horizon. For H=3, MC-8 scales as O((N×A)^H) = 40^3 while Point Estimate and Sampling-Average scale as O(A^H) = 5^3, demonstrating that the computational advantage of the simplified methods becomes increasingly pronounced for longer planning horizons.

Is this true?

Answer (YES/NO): NO